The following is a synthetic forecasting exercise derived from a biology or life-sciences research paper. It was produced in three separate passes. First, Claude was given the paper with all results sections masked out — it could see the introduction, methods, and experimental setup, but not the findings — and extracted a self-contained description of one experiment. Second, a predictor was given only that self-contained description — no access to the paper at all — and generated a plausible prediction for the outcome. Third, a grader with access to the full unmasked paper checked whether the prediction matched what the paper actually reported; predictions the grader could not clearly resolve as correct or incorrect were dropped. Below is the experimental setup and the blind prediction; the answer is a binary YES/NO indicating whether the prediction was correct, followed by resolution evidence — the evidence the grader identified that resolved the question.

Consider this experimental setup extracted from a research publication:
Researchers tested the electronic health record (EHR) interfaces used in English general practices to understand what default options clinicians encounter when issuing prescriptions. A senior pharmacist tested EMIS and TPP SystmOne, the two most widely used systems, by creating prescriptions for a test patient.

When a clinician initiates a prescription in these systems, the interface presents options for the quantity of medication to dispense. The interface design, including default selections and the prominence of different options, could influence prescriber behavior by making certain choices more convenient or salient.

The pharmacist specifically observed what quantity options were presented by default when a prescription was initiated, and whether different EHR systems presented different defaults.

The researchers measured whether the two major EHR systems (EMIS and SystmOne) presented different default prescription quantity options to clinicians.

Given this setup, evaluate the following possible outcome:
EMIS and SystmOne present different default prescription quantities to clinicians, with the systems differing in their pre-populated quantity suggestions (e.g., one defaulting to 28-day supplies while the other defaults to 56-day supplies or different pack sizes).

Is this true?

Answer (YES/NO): NO